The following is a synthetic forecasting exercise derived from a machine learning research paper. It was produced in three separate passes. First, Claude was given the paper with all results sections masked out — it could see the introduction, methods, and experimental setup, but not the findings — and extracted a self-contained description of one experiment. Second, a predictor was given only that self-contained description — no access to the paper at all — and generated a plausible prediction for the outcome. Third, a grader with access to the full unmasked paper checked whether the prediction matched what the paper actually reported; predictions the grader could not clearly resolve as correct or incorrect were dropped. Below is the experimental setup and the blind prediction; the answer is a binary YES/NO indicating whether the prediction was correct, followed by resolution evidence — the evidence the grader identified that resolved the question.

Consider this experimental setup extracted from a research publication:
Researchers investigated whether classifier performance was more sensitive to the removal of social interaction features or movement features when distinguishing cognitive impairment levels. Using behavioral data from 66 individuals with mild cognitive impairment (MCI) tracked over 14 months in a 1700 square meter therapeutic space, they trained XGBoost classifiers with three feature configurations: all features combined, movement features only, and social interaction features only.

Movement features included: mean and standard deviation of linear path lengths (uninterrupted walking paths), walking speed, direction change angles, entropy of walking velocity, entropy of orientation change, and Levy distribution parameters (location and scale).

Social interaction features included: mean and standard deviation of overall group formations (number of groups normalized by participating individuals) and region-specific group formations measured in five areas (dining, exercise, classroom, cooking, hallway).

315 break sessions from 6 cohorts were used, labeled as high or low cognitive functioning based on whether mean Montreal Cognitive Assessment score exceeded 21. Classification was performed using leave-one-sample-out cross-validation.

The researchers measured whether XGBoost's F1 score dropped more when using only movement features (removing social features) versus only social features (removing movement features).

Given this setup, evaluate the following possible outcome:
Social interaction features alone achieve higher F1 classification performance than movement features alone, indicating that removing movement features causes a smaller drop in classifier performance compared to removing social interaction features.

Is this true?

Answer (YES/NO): YES